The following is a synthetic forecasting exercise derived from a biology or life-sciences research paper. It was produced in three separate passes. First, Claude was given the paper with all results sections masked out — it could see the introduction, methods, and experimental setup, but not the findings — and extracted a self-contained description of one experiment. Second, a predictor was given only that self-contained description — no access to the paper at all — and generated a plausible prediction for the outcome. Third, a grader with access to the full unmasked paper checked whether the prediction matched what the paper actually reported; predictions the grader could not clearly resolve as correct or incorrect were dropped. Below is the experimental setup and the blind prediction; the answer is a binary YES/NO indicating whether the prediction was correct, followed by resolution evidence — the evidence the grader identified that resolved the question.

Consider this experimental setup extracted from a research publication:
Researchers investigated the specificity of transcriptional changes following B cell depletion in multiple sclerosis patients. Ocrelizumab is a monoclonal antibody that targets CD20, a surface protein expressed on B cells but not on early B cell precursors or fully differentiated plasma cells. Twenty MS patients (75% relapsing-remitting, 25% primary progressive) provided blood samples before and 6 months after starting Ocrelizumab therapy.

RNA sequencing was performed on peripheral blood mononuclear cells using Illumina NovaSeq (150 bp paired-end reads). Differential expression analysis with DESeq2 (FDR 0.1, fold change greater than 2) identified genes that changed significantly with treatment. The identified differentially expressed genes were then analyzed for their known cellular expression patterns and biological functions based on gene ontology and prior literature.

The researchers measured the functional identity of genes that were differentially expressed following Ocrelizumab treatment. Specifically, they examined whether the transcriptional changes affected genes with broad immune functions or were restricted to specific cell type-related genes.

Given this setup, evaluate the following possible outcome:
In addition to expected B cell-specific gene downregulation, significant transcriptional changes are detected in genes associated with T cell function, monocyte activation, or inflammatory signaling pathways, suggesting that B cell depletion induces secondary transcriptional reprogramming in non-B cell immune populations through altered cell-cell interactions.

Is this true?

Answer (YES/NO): NO